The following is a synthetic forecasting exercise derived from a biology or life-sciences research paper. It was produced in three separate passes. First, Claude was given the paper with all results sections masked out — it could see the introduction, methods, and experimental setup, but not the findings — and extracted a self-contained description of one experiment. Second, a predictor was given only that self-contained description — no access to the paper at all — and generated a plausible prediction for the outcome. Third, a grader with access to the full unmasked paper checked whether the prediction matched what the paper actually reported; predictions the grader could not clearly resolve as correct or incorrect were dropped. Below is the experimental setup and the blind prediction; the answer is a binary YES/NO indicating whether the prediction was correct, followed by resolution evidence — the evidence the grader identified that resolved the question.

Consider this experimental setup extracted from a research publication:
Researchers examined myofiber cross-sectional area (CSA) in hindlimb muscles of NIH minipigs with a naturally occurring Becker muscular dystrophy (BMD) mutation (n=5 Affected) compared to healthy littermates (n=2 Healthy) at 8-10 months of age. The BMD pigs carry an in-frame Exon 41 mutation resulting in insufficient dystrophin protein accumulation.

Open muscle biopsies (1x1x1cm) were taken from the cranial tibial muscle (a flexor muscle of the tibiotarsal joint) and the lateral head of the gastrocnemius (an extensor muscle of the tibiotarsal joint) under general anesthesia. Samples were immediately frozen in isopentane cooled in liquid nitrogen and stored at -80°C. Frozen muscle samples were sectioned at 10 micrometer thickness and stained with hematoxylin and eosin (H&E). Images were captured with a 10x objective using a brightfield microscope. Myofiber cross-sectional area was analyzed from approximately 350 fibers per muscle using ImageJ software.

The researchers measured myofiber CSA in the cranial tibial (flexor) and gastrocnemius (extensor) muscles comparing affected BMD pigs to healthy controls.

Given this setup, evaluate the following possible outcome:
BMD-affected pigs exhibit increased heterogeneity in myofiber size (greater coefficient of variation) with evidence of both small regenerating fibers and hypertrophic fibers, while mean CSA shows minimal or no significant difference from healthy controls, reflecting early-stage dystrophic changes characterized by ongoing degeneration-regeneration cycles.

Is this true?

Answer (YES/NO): NO